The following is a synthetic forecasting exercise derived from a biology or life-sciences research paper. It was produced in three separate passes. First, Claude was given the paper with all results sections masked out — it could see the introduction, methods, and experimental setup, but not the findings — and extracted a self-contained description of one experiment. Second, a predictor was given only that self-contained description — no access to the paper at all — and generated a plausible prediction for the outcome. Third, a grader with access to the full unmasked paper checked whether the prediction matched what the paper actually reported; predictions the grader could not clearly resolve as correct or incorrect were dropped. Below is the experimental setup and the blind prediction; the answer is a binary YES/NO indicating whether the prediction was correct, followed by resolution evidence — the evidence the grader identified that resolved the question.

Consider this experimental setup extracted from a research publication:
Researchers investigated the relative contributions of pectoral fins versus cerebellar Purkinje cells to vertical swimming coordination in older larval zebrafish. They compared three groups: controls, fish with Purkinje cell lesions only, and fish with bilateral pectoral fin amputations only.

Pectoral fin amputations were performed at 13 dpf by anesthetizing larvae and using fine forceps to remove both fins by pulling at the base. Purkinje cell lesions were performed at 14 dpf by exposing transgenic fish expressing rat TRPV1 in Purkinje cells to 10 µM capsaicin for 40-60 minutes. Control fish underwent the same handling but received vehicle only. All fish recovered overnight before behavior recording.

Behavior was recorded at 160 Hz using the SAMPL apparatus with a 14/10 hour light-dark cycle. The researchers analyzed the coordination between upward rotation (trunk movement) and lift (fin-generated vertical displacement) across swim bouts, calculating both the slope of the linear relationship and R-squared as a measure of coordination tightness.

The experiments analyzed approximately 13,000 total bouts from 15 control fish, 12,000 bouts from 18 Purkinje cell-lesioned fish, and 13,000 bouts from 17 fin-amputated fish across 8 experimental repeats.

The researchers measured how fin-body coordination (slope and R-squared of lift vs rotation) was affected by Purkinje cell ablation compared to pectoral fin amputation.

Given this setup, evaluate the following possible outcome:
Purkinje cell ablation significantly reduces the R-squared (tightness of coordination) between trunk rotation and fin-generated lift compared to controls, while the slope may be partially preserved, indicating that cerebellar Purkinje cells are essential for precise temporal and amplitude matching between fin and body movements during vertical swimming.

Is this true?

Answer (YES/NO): NO